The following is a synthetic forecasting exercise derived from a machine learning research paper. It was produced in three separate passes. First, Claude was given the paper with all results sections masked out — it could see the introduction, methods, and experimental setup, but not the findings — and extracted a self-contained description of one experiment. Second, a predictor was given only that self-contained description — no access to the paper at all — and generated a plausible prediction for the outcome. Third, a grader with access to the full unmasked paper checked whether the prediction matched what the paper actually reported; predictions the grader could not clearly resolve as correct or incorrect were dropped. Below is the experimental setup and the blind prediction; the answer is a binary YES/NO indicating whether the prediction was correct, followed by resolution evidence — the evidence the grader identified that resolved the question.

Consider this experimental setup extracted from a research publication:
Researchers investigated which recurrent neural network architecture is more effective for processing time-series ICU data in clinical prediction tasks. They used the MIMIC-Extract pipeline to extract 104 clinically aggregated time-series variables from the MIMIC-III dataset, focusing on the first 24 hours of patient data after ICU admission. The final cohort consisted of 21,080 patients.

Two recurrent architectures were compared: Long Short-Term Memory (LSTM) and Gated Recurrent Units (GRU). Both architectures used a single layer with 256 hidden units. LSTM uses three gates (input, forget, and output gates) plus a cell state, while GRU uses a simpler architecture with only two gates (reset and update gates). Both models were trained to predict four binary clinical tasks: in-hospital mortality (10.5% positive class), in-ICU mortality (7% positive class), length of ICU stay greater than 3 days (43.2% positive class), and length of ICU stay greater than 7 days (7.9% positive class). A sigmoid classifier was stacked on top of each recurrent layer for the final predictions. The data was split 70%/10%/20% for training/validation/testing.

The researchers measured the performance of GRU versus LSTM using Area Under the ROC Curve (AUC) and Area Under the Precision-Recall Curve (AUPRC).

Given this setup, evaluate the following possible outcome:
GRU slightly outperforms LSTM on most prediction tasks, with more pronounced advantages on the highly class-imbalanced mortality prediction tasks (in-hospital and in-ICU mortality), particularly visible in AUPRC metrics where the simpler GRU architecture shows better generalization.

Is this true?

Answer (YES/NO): NO